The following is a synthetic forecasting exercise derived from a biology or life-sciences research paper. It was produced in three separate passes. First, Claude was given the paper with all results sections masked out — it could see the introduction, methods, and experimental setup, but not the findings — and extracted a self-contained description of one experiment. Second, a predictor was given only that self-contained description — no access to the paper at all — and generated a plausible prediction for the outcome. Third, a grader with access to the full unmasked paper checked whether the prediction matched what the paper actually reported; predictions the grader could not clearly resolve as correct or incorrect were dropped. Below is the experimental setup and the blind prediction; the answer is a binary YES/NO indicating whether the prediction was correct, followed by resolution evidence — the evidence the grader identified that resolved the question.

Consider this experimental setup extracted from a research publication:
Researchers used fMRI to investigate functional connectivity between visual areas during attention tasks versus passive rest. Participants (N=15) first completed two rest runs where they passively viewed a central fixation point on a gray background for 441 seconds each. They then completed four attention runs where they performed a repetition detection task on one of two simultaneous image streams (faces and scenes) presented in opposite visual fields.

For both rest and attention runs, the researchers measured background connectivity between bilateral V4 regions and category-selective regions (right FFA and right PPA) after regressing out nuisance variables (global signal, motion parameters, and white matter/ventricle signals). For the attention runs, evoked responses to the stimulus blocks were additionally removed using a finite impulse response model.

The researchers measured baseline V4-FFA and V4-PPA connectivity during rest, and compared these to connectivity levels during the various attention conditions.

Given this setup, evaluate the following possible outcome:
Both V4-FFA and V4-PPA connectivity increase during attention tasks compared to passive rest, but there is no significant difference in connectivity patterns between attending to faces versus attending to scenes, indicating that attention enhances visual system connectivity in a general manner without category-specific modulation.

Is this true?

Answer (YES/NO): NO